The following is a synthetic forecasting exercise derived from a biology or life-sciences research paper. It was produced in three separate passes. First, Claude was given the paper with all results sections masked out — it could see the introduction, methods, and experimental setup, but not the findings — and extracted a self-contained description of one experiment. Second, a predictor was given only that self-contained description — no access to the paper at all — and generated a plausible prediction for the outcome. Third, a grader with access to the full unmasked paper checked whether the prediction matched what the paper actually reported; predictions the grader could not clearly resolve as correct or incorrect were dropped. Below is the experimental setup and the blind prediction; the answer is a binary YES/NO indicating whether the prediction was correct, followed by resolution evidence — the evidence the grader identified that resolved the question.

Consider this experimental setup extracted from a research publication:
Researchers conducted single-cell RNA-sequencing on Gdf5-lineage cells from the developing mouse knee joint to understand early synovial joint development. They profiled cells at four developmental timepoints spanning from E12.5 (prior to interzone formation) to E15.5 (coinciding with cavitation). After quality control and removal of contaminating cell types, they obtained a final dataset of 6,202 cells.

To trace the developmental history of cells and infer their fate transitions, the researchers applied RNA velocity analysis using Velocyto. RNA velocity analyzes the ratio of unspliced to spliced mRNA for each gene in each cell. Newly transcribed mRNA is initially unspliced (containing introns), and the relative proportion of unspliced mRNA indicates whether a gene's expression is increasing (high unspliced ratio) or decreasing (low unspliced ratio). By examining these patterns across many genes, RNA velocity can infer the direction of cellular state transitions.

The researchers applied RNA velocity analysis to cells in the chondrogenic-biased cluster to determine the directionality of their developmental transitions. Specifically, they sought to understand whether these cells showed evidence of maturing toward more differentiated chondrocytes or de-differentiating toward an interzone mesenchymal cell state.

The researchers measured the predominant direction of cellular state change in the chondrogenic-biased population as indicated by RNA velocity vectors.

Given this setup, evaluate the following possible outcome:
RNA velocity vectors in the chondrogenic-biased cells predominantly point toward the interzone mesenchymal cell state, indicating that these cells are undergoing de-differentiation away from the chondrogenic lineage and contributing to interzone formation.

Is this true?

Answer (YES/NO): YES